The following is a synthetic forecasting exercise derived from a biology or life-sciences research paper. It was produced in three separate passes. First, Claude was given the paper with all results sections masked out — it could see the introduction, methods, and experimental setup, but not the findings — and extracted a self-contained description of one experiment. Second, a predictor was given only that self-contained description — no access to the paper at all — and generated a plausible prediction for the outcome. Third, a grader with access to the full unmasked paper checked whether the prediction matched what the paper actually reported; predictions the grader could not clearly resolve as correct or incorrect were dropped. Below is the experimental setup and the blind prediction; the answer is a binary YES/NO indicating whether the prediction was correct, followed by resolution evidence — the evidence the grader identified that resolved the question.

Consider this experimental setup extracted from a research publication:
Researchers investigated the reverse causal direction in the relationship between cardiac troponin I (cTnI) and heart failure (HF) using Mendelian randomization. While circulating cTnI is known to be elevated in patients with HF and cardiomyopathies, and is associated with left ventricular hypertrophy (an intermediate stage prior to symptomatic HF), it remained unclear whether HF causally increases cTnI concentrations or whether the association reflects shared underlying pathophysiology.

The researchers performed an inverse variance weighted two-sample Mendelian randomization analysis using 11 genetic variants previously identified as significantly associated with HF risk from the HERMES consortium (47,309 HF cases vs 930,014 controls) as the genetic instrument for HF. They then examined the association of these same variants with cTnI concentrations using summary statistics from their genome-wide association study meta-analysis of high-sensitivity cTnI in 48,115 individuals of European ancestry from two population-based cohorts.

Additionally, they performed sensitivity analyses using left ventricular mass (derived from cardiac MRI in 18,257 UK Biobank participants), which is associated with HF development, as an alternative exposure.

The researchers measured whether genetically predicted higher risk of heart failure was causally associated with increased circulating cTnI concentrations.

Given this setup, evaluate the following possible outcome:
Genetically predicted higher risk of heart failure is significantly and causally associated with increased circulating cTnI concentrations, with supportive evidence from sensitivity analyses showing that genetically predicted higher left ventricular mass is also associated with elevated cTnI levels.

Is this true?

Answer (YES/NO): NO